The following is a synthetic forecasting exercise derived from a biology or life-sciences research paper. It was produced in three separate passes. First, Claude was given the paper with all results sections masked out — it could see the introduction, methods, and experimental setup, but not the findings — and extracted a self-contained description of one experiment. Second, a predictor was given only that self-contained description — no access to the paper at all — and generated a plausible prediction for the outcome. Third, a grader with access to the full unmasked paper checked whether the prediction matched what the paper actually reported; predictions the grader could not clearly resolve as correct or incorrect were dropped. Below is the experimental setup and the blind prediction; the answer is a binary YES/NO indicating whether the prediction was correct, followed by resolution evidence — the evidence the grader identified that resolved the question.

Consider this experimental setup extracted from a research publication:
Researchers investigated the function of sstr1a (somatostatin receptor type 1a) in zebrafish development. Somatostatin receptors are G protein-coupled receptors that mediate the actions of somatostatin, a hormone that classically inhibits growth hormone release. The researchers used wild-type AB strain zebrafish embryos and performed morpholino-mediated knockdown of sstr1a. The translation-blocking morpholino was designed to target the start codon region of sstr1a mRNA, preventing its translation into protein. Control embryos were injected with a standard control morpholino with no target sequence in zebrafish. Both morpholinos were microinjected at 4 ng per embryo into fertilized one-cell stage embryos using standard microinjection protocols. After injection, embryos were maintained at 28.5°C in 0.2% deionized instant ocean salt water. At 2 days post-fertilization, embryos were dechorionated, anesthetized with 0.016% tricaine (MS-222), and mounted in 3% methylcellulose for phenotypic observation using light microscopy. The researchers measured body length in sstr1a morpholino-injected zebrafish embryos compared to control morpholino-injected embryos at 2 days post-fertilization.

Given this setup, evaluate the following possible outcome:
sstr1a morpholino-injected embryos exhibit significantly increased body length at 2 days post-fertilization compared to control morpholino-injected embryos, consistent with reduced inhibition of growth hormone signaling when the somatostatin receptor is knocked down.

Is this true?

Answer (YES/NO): NO